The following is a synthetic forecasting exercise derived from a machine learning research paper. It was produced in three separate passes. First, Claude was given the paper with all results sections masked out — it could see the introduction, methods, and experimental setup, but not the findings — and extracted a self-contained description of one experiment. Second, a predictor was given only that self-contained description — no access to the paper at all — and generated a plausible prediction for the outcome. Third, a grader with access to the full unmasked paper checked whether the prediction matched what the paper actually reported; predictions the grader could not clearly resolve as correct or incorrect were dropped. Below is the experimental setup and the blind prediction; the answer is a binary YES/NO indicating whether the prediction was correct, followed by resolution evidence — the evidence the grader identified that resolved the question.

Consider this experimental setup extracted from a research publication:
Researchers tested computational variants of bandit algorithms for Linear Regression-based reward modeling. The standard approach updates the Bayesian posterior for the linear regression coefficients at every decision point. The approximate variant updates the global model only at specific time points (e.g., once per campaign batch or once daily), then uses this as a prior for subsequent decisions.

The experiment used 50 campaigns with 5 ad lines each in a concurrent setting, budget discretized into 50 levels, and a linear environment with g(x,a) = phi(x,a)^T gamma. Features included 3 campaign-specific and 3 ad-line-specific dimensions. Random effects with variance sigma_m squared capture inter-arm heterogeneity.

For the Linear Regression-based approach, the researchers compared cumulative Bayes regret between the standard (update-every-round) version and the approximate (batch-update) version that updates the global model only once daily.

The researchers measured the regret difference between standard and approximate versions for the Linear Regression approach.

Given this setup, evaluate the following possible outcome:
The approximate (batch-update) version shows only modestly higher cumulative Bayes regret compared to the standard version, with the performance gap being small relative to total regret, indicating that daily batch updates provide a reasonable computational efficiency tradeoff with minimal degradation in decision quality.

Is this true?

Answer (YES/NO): YES